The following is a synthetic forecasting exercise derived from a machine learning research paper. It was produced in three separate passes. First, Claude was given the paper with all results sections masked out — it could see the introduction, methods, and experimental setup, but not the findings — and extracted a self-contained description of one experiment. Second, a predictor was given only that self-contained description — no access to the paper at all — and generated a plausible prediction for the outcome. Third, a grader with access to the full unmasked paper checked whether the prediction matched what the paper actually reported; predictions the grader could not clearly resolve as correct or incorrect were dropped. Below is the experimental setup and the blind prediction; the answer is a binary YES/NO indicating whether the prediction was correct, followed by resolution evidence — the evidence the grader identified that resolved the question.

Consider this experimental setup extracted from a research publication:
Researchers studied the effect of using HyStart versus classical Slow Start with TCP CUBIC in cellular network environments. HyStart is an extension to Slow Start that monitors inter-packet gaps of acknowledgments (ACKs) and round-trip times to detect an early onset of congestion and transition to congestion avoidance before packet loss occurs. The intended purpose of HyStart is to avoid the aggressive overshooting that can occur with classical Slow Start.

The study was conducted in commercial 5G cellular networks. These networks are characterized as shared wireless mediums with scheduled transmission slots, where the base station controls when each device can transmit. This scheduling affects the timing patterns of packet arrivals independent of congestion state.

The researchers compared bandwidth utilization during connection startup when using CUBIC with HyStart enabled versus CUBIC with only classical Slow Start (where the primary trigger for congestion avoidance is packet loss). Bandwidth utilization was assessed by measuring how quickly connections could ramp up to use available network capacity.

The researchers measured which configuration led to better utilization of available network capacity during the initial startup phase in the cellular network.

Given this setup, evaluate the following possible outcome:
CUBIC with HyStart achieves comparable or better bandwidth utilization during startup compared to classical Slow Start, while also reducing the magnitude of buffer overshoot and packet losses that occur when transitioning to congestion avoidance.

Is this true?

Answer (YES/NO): NO